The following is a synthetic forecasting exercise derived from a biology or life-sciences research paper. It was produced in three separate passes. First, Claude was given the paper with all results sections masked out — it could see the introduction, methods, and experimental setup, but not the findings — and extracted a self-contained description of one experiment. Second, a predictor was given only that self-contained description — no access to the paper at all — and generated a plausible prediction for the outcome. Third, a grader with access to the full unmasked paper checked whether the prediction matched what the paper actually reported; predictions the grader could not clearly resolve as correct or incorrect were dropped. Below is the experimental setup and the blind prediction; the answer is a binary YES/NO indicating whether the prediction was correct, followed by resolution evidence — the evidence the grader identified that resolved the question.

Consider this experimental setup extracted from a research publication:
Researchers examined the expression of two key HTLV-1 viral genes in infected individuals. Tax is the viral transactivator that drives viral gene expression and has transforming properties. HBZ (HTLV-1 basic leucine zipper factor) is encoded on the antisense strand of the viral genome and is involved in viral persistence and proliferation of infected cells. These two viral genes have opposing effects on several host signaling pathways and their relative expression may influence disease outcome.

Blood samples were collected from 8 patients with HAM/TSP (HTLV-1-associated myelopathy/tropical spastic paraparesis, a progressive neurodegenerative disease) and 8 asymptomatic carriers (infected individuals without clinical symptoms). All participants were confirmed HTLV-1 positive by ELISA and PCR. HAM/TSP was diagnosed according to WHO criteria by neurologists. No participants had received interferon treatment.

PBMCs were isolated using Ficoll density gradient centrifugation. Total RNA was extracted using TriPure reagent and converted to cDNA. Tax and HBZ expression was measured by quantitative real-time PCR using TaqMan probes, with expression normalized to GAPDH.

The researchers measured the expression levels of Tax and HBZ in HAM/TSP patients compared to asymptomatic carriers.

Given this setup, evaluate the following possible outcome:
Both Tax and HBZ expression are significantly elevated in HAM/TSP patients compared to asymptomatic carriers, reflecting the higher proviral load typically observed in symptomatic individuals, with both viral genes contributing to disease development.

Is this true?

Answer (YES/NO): NO